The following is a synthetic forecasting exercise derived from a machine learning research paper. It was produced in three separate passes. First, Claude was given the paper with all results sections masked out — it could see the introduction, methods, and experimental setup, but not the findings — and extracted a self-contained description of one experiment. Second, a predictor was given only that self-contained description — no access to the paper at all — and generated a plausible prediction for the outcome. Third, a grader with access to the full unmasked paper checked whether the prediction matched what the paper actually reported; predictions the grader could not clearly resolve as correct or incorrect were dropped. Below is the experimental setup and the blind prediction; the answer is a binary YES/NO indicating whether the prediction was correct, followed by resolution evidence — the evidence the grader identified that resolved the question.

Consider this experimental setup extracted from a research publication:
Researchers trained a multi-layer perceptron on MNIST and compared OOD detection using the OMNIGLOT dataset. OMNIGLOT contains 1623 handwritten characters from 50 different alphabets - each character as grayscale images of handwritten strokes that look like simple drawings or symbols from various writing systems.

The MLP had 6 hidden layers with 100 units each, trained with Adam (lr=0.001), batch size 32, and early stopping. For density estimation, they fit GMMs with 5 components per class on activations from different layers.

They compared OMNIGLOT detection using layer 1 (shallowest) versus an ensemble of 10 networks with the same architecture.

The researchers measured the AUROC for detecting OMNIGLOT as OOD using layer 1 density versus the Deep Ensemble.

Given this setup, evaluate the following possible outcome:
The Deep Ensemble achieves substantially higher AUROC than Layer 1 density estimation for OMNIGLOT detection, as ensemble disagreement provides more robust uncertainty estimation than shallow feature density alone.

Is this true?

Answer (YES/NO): NO